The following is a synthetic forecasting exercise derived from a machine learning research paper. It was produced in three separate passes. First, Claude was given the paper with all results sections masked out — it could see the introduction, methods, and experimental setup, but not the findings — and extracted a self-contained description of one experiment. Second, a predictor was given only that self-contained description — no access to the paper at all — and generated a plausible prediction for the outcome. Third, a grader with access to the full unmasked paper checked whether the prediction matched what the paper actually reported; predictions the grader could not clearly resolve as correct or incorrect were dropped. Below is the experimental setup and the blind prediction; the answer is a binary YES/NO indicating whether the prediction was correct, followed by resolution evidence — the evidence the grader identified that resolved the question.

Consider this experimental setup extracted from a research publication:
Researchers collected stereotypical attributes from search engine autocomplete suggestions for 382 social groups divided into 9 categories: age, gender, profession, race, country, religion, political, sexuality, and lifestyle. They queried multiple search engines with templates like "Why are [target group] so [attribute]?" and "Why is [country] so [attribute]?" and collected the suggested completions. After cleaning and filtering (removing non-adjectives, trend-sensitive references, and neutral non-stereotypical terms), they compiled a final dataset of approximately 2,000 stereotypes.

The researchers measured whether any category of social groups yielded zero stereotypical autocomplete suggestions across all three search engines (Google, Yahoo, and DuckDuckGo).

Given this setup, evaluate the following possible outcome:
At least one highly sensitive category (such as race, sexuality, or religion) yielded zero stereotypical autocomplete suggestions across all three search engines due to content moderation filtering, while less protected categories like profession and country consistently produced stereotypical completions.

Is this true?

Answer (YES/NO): YES